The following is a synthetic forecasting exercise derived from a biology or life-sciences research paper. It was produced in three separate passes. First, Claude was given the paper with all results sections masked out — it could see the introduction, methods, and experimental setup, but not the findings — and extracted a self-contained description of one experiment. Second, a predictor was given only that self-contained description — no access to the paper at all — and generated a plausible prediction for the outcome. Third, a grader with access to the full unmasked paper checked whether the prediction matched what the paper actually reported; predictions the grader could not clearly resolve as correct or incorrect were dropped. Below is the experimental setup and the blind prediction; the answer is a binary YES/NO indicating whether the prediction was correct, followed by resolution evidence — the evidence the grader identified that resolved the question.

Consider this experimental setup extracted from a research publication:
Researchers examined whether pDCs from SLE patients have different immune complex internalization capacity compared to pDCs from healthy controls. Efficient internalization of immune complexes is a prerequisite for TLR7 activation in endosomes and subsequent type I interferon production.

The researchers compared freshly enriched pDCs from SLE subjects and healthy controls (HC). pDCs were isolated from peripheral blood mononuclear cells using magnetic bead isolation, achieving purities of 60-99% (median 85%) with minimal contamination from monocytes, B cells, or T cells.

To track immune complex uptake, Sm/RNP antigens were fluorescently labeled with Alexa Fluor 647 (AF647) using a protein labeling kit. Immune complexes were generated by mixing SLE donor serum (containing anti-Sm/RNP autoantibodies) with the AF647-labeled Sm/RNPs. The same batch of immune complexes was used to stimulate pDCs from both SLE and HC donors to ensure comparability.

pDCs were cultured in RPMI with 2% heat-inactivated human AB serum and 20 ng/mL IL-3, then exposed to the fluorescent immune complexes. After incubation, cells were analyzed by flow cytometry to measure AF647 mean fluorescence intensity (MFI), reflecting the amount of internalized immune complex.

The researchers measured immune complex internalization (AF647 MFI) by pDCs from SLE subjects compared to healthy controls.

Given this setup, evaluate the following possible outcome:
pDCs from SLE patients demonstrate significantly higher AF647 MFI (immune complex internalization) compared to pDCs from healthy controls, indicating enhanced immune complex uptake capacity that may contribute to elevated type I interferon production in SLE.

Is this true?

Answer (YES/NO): YES